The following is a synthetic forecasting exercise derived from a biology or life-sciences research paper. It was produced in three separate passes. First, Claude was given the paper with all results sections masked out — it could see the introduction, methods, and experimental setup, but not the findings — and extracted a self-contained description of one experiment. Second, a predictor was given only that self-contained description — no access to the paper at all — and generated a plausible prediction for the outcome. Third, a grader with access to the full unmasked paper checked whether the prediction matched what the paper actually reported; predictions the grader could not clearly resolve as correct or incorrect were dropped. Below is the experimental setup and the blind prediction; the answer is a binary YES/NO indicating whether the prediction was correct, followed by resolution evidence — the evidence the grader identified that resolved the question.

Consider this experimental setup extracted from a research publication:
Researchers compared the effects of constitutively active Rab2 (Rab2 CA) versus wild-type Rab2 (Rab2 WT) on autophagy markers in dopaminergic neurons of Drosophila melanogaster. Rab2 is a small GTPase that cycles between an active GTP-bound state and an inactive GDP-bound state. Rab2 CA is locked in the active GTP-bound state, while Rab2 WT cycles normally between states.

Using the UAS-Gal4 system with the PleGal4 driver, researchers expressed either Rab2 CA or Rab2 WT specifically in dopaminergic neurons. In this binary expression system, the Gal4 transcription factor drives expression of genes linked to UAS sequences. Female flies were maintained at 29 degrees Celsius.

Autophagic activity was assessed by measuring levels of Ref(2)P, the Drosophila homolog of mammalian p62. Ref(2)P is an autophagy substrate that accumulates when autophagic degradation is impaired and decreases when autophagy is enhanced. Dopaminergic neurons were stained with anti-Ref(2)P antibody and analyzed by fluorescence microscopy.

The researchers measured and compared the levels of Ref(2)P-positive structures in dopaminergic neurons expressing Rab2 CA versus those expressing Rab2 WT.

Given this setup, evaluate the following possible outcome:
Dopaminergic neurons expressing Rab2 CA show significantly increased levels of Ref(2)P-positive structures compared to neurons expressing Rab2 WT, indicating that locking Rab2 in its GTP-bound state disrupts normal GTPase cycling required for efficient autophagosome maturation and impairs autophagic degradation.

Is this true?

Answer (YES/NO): NO